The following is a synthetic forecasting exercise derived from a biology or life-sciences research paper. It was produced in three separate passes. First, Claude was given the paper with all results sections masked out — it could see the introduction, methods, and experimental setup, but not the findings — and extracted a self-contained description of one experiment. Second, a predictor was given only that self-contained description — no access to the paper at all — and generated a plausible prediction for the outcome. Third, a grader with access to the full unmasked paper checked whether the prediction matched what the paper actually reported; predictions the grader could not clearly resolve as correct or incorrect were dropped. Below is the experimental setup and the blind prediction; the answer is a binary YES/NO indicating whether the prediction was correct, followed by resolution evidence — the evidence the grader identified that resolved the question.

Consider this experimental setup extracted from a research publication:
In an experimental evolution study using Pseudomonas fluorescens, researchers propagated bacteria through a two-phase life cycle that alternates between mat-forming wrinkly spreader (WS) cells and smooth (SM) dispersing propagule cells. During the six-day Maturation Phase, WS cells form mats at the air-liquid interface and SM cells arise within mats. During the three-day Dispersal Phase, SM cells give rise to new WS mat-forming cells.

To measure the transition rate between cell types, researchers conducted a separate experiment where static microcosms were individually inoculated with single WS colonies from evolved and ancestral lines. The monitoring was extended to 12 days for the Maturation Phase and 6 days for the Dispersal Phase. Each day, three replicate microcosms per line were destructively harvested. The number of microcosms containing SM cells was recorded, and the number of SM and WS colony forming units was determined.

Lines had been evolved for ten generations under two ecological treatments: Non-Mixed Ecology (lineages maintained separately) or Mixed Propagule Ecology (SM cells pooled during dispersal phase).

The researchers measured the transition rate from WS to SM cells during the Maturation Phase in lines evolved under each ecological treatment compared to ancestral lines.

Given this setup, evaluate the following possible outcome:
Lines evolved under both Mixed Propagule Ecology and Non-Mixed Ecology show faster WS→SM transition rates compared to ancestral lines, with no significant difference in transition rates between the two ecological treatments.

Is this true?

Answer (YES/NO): NO